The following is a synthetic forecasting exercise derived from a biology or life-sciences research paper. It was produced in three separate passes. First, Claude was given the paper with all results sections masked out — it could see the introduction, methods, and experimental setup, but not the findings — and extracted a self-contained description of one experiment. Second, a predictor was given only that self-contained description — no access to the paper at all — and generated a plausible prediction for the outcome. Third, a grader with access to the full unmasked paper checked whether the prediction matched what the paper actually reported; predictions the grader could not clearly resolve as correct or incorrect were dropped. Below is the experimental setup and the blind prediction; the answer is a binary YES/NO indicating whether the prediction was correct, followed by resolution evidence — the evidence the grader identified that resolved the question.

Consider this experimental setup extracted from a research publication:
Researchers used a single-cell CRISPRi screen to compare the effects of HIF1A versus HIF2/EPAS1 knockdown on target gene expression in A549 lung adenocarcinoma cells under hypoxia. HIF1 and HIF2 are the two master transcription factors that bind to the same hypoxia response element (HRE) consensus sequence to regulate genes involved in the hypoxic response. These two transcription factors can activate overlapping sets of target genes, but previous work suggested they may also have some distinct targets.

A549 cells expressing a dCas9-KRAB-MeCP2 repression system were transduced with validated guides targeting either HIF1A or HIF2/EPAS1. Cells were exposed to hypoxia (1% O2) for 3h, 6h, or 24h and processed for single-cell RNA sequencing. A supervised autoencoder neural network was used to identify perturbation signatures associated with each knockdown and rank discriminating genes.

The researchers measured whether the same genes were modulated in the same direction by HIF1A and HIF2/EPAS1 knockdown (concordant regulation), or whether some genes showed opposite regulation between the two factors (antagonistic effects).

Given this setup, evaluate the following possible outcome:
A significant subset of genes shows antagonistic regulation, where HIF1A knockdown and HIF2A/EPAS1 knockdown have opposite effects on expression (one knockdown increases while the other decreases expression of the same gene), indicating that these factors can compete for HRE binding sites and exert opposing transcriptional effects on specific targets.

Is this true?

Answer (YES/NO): YES